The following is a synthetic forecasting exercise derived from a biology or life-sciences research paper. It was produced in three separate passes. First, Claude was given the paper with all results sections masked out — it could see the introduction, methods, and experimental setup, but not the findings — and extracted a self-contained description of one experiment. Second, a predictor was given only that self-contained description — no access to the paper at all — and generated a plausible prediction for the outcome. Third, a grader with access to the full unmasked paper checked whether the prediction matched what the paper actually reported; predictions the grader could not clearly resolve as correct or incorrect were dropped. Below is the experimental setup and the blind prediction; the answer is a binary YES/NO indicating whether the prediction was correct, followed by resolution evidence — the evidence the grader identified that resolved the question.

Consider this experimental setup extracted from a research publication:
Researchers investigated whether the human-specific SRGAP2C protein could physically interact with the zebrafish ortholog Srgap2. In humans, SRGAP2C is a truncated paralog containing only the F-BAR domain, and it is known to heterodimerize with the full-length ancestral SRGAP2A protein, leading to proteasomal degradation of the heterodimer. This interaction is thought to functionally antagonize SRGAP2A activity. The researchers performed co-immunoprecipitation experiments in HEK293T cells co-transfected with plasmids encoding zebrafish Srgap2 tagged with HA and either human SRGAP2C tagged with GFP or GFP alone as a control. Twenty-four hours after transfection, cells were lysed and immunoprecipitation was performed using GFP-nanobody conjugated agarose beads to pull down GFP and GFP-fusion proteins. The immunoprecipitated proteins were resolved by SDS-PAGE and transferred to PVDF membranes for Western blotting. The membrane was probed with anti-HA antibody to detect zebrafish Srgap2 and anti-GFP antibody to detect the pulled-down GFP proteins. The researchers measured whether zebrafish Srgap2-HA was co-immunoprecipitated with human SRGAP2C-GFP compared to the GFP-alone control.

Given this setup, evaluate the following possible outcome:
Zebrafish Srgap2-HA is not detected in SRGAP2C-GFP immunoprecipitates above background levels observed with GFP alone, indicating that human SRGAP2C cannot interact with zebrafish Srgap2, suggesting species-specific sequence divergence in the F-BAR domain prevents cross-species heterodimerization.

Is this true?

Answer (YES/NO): NO